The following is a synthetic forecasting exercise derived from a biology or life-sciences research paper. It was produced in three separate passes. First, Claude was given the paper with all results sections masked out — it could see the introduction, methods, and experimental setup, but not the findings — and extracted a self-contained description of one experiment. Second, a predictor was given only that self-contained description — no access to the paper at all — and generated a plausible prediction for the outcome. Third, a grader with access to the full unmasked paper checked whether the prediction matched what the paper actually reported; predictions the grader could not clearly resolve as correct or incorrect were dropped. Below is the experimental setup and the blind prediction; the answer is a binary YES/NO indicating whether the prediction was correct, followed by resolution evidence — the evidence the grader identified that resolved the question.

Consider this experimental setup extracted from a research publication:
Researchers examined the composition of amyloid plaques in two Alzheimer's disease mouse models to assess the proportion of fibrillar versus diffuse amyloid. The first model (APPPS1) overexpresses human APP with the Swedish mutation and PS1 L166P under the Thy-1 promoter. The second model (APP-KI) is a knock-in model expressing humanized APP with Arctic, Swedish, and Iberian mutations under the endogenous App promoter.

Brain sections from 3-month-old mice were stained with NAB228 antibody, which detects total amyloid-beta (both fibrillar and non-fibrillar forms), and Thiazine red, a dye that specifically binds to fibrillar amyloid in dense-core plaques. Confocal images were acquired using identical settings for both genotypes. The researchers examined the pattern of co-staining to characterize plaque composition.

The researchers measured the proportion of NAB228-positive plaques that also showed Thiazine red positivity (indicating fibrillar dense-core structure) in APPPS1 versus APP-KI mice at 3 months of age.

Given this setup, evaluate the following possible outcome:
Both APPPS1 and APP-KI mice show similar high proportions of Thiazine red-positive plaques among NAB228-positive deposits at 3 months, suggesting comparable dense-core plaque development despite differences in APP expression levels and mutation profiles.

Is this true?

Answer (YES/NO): NO